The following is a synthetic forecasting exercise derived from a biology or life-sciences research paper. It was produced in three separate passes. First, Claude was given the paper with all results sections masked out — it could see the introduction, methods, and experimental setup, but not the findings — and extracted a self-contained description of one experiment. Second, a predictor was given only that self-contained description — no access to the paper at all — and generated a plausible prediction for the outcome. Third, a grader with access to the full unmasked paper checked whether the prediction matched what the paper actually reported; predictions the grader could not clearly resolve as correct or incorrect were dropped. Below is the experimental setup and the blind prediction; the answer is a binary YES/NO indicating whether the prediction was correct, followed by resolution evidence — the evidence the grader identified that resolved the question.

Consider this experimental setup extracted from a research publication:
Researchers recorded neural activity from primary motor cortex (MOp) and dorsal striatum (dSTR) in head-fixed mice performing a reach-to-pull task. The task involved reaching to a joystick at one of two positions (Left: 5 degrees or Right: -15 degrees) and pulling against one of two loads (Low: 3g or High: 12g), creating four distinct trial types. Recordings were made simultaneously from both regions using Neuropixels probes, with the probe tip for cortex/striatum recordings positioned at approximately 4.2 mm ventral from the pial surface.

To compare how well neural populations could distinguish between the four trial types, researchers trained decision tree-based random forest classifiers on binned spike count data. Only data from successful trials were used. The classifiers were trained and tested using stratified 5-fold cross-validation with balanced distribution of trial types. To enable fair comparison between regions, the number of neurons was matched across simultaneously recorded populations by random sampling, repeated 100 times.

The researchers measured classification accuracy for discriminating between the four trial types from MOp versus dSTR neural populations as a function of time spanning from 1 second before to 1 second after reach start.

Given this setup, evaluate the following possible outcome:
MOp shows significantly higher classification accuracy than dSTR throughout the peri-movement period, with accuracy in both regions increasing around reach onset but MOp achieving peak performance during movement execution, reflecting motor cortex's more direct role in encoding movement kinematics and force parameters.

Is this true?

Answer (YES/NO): NO